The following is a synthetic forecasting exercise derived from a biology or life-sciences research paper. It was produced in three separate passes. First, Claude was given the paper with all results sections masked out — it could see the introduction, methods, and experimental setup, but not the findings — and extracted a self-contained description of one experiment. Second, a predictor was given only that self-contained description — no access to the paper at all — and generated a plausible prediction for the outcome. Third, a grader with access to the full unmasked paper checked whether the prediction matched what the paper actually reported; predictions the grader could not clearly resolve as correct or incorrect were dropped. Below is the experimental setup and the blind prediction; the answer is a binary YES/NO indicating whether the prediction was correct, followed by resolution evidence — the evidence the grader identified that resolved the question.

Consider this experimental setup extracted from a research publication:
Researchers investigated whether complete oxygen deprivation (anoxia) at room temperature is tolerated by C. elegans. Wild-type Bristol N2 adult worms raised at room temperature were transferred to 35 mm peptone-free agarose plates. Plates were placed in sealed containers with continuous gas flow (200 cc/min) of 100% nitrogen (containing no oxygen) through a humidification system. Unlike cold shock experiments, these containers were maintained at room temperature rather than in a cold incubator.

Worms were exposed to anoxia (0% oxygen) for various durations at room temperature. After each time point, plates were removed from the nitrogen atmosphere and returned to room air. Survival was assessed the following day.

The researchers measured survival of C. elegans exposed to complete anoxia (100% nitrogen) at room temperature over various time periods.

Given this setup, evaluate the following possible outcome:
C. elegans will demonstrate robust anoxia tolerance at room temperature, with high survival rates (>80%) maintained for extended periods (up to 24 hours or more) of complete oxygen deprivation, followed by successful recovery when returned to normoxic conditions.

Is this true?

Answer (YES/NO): NO